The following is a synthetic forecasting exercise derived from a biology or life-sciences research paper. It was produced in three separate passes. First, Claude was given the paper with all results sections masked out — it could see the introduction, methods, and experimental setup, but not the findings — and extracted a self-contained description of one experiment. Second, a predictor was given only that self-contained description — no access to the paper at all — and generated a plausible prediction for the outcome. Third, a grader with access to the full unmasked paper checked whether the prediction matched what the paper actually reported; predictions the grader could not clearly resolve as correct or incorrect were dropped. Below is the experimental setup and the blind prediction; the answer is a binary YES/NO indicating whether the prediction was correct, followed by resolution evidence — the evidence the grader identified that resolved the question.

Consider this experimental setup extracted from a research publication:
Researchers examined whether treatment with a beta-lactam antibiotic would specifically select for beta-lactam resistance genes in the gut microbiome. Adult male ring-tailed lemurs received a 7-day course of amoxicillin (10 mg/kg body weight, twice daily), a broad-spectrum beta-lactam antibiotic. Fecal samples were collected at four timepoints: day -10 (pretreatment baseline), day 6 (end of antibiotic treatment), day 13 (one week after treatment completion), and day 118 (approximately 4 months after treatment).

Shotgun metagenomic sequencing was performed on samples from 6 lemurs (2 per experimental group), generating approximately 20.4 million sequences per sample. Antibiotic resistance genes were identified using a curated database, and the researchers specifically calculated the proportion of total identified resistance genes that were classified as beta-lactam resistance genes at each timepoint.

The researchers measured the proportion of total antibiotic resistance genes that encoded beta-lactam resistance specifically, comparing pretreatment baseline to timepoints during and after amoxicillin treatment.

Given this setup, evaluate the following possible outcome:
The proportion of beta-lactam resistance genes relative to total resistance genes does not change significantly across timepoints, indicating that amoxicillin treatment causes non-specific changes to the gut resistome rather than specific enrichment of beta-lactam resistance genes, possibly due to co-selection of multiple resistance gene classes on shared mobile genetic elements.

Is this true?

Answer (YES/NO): NO